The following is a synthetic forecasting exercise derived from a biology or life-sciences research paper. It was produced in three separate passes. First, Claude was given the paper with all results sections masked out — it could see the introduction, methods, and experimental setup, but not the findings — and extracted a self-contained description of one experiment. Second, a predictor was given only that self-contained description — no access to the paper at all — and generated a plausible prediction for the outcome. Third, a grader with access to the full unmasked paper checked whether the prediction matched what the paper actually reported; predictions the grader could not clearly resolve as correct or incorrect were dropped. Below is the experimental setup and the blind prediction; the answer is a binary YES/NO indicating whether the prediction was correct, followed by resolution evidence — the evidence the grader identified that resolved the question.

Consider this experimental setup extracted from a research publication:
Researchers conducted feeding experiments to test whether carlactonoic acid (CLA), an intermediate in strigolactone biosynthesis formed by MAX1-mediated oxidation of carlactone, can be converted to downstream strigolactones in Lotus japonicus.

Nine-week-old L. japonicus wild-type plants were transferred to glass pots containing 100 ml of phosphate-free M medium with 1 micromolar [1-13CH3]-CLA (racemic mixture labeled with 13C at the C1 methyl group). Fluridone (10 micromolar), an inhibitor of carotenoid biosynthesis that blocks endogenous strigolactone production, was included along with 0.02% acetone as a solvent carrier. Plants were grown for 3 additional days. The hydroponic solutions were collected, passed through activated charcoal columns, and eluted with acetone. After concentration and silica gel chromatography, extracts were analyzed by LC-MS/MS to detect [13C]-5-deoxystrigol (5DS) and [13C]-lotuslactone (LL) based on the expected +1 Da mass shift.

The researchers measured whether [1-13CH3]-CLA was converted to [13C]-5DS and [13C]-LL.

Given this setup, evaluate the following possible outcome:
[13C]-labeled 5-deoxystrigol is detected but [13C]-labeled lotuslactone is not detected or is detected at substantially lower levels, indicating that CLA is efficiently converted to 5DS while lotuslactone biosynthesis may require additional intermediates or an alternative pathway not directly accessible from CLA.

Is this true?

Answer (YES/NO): YES